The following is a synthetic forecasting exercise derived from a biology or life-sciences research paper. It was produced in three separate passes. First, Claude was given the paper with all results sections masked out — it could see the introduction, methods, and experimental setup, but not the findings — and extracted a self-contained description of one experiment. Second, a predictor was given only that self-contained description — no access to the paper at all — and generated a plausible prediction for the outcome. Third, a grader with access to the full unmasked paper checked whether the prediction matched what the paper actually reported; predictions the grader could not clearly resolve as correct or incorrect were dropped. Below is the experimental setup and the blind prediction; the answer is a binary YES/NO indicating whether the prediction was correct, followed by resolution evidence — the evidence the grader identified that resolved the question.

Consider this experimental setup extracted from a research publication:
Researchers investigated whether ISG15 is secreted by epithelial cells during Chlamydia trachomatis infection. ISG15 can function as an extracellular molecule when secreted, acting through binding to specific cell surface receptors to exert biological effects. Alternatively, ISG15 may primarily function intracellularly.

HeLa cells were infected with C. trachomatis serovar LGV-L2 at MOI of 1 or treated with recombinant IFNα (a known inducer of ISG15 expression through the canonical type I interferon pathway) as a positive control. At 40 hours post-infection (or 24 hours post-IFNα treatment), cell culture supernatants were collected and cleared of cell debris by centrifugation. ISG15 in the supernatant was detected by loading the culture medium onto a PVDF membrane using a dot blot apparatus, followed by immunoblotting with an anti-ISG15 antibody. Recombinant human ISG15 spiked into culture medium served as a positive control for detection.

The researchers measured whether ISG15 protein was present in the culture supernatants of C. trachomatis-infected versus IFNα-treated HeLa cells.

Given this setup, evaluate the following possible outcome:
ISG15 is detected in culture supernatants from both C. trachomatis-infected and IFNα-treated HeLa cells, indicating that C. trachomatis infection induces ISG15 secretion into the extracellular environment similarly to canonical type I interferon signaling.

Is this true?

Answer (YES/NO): NO